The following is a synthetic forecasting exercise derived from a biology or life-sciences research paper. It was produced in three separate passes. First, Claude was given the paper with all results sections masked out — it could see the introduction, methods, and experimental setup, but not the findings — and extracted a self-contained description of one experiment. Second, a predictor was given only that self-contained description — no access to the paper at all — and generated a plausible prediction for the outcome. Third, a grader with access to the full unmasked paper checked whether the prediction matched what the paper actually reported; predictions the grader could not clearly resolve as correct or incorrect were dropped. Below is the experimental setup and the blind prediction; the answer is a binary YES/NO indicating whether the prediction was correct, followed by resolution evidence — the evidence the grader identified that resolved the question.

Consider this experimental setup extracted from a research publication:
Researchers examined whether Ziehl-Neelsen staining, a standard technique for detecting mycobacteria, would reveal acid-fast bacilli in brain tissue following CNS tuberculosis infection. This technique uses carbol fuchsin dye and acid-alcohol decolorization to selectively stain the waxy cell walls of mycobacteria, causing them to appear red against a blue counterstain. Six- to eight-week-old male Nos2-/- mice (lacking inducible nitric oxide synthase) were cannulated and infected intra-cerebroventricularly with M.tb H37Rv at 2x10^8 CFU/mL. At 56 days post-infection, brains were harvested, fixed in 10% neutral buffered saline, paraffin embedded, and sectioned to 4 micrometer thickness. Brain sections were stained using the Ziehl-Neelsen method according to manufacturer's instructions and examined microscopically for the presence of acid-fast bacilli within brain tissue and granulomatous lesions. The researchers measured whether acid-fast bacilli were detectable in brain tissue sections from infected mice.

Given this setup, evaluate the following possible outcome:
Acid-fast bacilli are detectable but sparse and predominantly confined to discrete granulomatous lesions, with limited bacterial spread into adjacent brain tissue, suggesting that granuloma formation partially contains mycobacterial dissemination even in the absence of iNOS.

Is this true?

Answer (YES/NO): NO